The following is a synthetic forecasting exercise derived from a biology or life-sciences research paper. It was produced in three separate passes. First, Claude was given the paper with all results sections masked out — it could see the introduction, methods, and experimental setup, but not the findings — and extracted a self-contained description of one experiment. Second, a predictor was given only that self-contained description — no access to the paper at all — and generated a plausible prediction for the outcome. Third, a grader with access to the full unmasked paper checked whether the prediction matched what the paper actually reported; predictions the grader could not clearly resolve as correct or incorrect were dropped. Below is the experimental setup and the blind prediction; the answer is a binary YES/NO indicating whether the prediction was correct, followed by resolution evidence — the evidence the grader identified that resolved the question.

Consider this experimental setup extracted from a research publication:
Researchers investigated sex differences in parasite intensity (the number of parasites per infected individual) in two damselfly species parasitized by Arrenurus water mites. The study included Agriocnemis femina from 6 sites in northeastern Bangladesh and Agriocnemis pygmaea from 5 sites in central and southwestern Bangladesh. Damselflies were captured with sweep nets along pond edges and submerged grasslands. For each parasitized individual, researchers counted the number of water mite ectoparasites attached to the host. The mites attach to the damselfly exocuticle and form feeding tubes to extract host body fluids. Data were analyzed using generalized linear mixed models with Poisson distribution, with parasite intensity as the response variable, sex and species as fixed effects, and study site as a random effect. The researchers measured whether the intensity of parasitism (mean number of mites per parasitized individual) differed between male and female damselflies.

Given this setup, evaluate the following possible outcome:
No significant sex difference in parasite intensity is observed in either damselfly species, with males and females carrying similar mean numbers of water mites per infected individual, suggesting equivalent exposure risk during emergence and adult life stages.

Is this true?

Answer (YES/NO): NO